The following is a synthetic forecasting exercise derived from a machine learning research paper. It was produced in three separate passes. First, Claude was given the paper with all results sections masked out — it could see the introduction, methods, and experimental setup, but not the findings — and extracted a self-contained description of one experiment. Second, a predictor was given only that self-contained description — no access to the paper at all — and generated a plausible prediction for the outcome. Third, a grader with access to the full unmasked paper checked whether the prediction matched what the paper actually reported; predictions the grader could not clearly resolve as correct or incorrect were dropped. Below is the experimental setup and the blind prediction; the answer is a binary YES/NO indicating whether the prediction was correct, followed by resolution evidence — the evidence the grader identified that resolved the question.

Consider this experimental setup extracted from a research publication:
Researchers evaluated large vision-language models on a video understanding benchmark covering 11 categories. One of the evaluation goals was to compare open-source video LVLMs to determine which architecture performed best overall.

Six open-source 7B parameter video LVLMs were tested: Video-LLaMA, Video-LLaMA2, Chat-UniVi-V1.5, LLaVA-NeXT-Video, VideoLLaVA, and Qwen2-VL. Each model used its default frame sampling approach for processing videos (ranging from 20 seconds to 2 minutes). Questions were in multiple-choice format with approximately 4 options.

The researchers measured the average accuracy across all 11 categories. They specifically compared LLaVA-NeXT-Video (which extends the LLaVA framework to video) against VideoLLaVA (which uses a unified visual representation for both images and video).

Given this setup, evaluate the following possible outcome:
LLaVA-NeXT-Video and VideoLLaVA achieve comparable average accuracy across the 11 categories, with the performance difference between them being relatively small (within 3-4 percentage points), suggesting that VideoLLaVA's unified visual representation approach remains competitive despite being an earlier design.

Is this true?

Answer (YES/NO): NO